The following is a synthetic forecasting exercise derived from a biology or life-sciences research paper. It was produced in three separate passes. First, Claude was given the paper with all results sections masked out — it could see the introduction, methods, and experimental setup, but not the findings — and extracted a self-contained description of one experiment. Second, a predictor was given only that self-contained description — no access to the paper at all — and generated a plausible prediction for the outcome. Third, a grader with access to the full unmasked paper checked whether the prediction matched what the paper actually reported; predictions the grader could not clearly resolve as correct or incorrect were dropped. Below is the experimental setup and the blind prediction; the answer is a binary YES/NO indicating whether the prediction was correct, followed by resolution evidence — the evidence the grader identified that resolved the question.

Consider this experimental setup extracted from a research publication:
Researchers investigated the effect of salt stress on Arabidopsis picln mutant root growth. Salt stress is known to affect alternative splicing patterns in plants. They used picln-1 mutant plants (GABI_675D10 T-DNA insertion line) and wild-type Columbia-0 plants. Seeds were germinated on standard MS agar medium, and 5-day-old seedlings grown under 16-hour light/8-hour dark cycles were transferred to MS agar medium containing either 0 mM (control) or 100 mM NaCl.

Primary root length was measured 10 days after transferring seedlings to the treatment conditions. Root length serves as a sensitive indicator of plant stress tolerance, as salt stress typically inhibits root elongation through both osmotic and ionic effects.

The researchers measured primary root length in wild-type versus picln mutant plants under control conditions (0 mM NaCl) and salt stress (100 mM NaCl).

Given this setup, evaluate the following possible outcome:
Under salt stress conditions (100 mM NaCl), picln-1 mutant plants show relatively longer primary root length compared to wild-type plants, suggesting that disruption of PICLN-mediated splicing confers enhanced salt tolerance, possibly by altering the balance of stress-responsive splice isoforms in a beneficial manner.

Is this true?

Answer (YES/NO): NO